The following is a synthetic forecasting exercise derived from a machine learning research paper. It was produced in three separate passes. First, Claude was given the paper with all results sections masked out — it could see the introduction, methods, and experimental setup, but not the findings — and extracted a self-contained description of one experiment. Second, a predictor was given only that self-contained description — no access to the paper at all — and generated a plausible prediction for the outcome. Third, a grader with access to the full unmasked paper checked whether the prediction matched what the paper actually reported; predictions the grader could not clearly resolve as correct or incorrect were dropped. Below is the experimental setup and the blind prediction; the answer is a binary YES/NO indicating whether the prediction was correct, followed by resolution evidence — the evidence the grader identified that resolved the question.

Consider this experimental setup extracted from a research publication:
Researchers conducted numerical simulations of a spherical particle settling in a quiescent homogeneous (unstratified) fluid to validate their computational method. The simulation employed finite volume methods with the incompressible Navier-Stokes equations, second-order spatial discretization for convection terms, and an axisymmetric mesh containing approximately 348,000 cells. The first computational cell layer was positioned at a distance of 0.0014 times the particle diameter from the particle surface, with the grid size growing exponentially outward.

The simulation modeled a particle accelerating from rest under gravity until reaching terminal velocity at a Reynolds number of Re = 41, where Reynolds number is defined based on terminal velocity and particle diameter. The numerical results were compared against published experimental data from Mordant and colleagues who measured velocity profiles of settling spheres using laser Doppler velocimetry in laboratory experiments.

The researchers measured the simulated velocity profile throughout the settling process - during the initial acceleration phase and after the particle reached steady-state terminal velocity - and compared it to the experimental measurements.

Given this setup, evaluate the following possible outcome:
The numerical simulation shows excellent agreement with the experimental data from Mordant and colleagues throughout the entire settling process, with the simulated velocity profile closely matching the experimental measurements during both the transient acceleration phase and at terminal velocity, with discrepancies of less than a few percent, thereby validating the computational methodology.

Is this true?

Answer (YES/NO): NO